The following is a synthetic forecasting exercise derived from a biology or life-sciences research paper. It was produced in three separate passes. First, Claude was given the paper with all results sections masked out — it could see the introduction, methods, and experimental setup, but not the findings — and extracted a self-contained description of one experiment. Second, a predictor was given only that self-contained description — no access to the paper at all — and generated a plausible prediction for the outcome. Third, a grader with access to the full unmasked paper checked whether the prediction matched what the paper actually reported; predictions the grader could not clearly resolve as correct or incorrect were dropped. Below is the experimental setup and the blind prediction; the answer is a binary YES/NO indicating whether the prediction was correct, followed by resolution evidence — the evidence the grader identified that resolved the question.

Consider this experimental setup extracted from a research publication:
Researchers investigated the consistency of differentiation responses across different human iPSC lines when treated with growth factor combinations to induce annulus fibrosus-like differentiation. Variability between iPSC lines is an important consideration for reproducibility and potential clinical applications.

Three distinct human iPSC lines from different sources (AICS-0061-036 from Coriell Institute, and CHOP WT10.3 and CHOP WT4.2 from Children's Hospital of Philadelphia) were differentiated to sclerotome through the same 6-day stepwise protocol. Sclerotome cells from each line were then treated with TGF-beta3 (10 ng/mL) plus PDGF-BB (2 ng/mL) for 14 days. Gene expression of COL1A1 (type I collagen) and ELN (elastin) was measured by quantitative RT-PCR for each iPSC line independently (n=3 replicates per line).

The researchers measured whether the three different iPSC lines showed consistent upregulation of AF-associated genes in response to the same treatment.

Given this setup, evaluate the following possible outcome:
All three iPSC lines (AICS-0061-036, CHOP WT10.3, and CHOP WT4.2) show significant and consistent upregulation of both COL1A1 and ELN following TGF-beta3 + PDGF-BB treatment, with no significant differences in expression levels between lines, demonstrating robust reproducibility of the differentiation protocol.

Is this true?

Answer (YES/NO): NO